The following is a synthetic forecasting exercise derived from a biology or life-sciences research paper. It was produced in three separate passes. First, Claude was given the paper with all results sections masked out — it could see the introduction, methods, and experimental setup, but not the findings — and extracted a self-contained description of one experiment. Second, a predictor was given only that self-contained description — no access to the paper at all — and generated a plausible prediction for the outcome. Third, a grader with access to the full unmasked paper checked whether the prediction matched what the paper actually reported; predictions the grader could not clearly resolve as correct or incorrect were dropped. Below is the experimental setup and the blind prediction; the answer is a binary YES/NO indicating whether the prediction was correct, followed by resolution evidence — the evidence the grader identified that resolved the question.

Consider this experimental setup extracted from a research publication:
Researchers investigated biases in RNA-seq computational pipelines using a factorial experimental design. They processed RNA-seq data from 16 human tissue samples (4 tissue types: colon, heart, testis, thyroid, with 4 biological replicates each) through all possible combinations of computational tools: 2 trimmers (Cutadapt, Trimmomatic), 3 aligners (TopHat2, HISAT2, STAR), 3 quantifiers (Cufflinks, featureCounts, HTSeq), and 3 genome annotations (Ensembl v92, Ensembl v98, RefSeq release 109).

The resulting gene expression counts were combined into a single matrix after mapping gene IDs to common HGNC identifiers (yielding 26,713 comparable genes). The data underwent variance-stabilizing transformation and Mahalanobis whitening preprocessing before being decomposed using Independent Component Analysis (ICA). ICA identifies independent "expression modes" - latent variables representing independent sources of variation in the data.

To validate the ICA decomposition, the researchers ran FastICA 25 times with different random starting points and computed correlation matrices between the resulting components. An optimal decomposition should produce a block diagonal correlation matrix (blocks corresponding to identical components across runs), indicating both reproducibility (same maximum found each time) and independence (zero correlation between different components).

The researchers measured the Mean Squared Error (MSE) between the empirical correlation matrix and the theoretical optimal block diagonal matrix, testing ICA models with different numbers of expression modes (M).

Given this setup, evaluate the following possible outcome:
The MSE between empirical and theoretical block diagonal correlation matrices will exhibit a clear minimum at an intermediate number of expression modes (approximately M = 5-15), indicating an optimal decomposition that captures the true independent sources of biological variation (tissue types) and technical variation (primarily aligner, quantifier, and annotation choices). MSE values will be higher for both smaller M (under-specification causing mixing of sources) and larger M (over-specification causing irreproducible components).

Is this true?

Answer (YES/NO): NO